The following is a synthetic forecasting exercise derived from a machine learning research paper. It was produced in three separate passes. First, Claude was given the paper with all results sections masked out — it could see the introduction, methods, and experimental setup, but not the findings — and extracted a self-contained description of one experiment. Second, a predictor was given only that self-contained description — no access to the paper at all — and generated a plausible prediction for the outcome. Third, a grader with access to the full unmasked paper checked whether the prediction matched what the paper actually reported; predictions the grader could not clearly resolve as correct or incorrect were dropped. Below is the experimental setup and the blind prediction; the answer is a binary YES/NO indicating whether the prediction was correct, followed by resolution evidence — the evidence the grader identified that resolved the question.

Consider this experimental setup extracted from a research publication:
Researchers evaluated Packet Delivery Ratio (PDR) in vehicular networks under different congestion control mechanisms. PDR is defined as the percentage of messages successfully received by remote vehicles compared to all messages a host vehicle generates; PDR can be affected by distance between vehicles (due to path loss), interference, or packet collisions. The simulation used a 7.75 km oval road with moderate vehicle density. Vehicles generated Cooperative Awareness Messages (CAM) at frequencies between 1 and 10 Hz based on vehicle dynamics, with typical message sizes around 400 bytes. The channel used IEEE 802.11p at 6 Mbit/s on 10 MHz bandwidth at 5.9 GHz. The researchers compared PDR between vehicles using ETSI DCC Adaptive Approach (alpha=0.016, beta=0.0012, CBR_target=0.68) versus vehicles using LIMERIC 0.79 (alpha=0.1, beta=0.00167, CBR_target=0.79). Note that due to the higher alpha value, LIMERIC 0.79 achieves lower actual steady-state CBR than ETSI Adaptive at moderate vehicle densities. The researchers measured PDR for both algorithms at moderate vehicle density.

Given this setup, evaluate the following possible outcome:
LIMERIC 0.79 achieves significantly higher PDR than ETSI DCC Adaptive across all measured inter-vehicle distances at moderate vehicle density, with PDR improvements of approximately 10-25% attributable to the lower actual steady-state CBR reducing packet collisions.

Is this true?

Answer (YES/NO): NO